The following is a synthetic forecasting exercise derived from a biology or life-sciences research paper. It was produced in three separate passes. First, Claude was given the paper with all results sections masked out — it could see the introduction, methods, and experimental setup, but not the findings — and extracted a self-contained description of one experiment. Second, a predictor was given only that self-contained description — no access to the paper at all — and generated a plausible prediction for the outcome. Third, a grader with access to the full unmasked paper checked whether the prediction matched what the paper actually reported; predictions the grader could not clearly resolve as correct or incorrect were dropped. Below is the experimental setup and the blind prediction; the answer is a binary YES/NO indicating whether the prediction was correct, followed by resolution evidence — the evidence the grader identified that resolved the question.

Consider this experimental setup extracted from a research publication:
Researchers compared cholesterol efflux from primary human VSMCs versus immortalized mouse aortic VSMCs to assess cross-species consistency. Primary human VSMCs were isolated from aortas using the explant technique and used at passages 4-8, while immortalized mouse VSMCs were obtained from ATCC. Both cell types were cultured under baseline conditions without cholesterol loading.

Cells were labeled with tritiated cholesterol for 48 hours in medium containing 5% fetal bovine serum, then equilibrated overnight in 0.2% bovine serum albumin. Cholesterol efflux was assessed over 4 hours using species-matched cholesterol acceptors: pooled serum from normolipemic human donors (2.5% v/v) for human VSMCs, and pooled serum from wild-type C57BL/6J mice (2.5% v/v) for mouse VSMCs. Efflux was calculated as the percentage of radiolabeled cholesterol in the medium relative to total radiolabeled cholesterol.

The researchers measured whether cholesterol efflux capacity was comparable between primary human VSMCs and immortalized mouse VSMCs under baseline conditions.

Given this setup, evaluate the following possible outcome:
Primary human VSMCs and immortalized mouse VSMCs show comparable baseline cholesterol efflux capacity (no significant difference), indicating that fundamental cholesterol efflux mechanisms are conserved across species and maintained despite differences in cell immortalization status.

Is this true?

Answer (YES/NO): YES